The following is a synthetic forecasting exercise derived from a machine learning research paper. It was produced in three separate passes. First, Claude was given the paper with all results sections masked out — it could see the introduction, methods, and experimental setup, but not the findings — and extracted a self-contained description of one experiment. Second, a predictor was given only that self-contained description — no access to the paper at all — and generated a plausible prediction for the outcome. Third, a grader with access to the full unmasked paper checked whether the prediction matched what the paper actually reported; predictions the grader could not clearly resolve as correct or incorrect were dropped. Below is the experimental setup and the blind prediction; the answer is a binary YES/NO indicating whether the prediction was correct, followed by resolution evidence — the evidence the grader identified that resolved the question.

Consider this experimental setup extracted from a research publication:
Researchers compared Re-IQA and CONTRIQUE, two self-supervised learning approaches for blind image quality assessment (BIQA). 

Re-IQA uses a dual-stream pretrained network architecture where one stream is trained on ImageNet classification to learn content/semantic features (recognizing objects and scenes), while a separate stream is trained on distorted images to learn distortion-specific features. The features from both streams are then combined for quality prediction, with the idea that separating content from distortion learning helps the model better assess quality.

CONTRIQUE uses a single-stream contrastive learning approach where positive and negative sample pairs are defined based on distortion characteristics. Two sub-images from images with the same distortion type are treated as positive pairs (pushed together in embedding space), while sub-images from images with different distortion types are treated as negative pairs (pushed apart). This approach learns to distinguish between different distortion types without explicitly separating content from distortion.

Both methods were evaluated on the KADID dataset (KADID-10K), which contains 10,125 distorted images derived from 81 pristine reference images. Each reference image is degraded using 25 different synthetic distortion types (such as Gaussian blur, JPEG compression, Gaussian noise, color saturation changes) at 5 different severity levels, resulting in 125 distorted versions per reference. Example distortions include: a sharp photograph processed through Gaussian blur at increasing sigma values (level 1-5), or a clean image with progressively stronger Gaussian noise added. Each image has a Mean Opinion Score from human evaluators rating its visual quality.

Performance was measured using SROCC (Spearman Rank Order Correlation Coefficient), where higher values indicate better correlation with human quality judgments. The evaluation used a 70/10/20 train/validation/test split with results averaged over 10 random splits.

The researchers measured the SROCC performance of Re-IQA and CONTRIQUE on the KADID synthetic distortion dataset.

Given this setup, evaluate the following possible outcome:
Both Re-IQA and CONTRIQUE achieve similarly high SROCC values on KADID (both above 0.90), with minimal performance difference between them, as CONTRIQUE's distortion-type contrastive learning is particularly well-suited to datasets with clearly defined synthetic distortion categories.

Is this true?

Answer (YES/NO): NO